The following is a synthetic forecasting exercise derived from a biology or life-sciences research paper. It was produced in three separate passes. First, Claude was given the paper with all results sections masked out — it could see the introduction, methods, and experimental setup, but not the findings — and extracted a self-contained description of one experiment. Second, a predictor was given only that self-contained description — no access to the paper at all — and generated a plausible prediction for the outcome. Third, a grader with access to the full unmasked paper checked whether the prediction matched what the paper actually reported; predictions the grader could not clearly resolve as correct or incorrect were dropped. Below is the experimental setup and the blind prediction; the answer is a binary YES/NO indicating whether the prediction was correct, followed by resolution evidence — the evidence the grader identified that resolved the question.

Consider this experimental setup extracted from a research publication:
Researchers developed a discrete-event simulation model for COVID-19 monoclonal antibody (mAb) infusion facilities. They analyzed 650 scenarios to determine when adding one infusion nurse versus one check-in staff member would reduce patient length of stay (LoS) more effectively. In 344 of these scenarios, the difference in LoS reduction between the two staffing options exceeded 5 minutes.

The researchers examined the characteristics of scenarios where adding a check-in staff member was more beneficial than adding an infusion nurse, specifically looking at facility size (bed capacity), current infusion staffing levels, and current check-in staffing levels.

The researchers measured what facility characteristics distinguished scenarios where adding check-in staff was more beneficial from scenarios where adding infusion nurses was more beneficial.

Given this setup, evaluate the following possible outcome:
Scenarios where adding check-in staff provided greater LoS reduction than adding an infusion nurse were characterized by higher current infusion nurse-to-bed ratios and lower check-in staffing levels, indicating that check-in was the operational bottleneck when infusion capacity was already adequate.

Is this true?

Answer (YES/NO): NO